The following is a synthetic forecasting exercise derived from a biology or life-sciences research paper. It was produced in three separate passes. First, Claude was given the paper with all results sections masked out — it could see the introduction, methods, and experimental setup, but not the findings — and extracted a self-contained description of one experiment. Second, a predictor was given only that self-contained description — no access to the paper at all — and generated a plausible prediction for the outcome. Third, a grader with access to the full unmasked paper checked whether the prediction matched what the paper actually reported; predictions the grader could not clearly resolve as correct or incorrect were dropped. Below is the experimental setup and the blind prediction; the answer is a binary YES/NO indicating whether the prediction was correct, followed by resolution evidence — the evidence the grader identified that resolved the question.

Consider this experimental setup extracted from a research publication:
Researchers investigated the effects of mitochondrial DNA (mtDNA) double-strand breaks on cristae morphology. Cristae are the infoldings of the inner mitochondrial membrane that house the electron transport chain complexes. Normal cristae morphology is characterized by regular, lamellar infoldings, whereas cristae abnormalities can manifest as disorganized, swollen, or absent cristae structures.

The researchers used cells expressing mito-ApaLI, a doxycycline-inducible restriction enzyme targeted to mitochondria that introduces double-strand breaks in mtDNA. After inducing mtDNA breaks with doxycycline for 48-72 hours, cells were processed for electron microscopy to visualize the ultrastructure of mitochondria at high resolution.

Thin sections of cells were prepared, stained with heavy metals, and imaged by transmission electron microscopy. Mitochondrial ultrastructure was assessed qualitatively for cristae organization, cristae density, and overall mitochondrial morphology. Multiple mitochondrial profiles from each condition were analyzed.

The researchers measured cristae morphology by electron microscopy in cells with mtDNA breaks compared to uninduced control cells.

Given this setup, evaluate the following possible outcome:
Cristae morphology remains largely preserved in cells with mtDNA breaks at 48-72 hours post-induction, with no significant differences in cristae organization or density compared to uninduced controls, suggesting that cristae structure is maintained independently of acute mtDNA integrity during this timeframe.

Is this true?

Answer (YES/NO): NO